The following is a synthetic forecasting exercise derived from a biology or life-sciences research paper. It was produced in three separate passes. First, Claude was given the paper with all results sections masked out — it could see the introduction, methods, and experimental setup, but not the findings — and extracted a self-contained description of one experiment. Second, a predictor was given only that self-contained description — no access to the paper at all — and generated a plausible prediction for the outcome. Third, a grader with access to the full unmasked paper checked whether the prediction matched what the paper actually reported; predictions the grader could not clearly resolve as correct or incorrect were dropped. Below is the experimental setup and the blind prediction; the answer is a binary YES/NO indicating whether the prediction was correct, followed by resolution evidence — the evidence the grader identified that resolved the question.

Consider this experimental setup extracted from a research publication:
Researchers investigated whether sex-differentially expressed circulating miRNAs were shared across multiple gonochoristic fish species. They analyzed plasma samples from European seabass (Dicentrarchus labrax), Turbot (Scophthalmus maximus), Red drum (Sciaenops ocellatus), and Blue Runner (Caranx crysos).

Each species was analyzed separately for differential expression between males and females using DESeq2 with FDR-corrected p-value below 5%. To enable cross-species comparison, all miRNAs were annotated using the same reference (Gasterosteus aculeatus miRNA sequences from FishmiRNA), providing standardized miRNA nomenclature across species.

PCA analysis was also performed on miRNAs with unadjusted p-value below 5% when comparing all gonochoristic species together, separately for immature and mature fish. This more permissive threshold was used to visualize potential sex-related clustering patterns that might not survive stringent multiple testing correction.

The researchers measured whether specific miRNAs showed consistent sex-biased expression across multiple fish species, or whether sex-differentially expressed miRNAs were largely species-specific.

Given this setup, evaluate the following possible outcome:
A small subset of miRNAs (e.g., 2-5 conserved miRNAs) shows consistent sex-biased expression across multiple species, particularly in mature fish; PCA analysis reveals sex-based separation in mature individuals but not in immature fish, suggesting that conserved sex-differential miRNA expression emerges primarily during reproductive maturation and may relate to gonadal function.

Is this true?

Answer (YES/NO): NO